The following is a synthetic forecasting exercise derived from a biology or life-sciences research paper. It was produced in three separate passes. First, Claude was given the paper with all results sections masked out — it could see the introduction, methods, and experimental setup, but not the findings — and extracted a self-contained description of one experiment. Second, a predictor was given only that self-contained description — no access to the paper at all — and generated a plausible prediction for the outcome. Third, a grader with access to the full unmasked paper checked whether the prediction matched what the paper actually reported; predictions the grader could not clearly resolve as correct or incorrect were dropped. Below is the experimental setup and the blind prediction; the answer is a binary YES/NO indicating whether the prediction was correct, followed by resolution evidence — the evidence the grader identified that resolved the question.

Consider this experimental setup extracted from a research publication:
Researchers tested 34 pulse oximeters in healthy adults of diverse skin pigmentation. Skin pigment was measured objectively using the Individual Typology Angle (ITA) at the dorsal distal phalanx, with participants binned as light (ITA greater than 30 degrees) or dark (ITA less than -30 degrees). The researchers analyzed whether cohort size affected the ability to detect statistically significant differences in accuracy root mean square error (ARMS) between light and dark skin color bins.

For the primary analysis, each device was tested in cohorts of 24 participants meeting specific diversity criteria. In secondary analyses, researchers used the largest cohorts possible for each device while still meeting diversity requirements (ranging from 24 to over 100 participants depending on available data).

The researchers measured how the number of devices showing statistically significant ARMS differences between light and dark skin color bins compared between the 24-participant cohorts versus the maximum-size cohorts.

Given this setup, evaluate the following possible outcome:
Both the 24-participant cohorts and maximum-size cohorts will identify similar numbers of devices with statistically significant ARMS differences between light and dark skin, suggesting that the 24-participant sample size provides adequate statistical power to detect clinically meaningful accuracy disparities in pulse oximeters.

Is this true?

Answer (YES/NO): NO